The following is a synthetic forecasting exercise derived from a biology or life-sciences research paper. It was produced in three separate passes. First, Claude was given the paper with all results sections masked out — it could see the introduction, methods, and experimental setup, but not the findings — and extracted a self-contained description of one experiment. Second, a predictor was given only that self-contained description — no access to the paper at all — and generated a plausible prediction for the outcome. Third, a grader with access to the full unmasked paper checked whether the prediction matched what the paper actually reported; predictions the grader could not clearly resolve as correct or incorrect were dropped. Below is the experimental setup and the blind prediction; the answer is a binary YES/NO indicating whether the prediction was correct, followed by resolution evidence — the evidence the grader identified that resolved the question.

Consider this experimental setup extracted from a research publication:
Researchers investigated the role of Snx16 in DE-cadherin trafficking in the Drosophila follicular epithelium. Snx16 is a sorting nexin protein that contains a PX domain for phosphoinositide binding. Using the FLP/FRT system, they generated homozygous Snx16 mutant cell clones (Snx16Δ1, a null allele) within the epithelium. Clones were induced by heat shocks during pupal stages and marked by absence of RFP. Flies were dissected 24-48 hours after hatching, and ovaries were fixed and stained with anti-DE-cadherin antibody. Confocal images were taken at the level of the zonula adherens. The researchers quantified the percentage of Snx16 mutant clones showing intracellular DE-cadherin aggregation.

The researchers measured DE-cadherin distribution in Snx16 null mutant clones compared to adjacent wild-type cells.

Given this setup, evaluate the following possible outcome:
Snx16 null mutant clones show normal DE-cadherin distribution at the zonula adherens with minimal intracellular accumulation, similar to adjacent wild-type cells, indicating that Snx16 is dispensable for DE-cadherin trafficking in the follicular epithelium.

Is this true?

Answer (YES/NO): NO